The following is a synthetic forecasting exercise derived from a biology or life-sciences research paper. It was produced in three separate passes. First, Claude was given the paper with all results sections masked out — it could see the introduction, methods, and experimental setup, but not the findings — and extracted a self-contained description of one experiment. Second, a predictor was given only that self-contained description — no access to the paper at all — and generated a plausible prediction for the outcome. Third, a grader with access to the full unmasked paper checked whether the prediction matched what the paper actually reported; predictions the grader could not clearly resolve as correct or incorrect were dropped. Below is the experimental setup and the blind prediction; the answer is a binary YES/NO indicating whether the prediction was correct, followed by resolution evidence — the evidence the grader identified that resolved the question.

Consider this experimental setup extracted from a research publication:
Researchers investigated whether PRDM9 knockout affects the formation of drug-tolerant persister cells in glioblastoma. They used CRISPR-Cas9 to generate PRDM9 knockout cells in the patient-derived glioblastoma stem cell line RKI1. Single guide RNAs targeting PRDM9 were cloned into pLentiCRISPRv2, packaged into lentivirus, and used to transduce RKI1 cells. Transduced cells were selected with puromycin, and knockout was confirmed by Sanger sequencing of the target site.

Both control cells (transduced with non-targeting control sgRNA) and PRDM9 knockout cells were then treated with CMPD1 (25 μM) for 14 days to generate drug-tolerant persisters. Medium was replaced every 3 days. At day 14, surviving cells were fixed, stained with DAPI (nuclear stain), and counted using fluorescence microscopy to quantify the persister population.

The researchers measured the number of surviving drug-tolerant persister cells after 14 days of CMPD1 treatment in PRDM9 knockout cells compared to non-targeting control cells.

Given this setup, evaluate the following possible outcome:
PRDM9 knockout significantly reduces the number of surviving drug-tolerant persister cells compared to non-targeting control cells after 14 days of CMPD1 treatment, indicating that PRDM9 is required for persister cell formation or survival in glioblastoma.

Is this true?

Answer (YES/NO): YES